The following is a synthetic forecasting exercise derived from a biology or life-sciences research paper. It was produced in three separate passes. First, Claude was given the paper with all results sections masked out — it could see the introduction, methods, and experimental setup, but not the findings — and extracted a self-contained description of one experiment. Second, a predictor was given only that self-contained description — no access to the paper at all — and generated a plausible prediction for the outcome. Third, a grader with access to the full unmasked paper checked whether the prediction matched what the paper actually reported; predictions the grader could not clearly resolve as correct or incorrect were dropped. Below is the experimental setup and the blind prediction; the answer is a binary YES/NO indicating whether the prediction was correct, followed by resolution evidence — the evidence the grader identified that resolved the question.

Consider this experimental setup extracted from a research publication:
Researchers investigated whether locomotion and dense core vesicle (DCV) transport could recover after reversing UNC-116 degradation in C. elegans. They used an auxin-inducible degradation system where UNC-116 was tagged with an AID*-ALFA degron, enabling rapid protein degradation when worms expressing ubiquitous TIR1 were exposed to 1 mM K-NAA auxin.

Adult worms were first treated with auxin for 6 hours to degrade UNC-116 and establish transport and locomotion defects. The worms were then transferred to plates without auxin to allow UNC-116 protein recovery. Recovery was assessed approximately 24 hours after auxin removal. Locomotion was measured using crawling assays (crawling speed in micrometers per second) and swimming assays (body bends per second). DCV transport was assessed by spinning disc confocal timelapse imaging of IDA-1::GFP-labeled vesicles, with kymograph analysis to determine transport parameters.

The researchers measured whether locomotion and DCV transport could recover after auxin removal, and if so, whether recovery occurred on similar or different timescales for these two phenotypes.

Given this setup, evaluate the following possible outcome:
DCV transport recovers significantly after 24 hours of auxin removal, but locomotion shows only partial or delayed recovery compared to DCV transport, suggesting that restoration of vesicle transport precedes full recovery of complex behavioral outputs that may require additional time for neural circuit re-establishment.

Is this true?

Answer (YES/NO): YES